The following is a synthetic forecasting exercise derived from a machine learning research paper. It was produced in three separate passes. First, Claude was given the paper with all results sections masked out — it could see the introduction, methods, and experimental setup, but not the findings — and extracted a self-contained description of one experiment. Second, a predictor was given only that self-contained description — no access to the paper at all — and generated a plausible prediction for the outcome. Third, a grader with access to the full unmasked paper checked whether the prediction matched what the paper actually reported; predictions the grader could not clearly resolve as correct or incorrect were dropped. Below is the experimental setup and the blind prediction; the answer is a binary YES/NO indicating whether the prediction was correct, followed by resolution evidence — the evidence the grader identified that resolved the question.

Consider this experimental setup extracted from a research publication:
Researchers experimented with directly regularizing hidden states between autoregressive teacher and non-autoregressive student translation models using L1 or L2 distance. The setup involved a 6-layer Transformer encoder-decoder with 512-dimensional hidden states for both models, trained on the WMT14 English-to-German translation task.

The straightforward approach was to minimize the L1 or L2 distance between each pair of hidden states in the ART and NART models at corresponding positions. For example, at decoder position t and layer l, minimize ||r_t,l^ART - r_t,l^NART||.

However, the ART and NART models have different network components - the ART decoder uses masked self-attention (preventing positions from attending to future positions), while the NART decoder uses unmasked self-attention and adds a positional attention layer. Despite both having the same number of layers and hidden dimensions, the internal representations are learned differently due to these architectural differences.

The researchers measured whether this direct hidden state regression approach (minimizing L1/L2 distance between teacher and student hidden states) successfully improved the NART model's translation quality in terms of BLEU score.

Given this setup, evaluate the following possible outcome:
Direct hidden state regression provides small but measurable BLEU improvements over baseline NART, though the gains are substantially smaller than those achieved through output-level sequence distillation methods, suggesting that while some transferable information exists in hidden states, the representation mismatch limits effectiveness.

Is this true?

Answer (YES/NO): NO